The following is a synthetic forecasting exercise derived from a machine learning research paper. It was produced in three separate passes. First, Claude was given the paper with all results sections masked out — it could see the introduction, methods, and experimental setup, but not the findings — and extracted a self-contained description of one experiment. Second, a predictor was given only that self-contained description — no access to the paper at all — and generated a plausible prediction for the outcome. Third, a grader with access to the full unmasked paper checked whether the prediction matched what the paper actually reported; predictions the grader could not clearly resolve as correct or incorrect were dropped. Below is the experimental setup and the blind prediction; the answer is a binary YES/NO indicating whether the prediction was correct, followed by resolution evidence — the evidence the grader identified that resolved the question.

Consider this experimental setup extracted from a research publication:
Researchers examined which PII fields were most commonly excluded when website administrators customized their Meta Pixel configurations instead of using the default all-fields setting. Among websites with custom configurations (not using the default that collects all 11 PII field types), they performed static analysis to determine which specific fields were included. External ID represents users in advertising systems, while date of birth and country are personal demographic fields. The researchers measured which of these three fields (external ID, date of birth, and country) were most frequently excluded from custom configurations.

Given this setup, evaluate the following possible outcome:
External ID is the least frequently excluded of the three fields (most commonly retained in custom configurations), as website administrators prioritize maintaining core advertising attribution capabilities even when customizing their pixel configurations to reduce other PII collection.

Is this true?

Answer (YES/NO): YES